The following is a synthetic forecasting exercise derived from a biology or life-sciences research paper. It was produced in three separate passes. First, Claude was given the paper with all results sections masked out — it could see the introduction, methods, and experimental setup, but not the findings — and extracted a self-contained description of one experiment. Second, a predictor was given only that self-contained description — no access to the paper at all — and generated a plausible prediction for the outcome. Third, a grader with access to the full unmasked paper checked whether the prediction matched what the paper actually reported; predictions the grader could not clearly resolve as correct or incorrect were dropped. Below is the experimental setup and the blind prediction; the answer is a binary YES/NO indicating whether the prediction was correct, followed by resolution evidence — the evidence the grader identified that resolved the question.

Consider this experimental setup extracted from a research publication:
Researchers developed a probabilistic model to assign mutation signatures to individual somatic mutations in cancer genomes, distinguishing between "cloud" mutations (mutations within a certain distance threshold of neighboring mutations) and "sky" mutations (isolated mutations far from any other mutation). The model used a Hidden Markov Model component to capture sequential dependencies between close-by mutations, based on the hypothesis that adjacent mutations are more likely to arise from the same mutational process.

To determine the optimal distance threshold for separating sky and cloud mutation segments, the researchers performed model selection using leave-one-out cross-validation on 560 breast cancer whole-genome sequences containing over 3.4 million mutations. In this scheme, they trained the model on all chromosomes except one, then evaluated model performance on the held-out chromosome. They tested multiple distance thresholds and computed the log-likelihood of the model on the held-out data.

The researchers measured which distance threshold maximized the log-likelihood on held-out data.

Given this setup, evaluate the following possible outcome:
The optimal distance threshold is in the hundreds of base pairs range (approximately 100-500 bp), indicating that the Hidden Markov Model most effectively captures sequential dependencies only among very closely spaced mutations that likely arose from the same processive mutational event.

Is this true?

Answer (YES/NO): NO